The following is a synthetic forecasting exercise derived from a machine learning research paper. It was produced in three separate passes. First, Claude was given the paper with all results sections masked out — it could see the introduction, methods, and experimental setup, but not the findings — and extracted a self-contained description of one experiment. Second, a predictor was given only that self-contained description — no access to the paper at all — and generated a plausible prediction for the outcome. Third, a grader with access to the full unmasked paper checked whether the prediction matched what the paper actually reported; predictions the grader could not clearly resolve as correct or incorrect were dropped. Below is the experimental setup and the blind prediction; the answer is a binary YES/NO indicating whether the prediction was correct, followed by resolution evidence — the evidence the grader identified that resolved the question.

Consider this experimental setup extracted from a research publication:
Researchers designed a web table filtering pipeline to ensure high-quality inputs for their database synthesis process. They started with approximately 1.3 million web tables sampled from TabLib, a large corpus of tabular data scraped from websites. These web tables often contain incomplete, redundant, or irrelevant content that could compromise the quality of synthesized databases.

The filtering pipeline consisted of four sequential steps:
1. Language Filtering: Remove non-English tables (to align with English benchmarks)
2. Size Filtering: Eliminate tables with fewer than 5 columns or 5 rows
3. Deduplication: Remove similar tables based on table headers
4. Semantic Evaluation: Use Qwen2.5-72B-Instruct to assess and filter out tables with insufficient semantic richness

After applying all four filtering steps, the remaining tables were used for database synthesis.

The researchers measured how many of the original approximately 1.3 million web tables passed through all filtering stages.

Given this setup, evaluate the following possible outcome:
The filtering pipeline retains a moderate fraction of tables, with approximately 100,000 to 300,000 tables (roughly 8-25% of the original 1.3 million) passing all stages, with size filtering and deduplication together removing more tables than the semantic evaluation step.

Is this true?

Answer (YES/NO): NO